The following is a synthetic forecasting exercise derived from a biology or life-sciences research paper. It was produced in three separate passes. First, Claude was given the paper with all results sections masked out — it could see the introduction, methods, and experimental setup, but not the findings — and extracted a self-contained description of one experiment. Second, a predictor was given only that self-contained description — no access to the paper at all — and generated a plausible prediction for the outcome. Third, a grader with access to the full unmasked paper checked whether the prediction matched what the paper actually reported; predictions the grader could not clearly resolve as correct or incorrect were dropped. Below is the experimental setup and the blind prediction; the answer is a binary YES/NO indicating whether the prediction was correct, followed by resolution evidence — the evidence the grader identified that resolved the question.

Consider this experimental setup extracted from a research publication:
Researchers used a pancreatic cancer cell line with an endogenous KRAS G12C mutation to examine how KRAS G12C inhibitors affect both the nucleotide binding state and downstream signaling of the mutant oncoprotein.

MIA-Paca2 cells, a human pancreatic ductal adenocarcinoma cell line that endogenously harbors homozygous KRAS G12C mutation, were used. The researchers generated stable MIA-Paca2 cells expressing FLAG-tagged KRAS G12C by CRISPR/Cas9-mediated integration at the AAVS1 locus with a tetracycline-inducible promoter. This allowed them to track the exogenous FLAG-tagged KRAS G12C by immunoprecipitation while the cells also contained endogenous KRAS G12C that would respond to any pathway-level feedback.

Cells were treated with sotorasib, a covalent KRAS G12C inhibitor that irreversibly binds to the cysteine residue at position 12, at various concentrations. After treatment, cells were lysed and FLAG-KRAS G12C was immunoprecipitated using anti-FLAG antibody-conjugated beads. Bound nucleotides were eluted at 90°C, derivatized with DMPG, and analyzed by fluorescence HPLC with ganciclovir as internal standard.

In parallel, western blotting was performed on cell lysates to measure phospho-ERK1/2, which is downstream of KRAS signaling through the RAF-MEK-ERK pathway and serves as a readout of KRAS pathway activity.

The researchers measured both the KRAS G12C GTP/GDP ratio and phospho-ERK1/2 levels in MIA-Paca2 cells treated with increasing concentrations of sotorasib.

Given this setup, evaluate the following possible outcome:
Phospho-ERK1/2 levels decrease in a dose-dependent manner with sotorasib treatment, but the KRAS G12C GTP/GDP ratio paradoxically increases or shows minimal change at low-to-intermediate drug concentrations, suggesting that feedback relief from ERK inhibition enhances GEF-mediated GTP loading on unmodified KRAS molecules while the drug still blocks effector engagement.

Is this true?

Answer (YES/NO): NO